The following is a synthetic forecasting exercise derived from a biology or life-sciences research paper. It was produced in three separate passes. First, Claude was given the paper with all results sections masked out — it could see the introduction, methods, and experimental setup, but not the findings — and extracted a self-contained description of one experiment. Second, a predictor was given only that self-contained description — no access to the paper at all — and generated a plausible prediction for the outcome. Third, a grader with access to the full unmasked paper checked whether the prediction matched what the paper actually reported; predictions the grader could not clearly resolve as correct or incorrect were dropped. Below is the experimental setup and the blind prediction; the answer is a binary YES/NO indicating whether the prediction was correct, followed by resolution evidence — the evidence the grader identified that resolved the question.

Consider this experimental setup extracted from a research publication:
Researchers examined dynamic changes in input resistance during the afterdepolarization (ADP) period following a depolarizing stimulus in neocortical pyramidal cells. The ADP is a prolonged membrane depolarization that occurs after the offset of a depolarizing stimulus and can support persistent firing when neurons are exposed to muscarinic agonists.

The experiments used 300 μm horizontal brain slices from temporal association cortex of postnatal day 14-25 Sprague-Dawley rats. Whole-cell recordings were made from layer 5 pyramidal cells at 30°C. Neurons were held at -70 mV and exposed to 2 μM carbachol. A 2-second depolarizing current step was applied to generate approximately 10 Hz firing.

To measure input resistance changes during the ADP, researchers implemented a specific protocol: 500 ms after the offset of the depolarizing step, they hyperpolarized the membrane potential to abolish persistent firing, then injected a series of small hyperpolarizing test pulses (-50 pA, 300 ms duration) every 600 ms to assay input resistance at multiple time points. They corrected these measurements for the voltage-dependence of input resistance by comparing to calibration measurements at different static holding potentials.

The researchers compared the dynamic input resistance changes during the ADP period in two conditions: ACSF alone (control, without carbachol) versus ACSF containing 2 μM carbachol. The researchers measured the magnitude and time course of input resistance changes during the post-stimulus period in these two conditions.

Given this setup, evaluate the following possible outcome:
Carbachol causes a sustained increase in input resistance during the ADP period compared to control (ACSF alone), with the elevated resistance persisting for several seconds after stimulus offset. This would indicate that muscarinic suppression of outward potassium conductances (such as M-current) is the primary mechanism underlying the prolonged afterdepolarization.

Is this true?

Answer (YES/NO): YES